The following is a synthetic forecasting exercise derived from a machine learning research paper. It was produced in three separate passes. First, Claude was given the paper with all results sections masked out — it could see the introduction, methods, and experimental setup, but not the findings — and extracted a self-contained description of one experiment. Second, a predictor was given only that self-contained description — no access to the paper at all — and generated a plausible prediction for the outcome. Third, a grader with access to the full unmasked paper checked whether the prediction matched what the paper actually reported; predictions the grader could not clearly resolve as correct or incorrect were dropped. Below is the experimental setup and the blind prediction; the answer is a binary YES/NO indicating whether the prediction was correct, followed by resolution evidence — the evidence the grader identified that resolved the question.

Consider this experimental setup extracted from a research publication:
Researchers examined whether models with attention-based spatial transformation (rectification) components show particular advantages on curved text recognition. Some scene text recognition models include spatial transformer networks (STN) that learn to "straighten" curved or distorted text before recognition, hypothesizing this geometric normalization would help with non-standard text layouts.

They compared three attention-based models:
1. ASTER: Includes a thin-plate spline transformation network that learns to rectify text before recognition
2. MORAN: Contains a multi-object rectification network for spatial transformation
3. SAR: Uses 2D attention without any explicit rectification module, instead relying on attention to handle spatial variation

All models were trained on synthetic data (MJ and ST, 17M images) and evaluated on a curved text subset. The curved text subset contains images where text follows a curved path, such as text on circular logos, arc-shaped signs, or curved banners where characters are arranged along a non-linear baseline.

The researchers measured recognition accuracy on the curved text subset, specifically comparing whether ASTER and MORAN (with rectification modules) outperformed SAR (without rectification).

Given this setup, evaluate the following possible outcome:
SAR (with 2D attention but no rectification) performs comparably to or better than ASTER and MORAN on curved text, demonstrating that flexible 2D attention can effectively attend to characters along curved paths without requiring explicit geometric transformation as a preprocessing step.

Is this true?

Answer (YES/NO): YES